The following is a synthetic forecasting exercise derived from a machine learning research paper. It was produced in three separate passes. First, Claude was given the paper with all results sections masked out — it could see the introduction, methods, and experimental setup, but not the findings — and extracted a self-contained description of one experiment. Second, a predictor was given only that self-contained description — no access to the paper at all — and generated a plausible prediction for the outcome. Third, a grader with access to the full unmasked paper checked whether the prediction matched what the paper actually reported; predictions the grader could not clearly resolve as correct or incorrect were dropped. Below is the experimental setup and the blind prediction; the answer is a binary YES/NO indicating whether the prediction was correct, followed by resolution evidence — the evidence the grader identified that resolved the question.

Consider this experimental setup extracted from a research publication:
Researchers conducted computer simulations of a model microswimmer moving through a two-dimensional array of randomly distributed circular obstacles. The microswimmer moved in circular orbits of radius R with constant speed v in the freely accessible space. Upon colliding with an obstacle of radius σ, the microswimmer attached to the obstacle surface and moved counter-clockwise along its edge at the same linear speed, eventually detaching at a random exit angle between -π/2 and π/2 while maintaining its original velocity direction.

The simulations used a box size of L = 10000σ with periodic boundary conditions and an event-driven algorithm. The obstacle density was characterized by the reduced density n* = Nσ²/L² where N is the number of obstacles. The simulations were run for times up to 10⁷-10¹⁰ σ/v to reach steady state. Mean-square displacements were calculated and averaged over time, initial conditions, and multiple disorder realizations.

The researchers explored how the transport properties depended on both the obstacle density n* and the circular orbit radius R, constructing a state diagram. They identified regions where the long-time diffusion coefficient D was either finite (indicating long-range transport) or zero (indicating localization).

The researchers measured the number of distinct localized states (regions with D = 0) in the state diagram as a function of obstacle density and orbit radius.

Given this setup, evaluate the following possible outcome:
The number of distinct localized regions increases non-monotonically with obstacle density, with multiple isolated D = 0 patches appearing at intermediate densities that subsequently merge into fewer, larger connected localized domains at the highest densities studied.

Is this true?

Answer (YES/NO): NO